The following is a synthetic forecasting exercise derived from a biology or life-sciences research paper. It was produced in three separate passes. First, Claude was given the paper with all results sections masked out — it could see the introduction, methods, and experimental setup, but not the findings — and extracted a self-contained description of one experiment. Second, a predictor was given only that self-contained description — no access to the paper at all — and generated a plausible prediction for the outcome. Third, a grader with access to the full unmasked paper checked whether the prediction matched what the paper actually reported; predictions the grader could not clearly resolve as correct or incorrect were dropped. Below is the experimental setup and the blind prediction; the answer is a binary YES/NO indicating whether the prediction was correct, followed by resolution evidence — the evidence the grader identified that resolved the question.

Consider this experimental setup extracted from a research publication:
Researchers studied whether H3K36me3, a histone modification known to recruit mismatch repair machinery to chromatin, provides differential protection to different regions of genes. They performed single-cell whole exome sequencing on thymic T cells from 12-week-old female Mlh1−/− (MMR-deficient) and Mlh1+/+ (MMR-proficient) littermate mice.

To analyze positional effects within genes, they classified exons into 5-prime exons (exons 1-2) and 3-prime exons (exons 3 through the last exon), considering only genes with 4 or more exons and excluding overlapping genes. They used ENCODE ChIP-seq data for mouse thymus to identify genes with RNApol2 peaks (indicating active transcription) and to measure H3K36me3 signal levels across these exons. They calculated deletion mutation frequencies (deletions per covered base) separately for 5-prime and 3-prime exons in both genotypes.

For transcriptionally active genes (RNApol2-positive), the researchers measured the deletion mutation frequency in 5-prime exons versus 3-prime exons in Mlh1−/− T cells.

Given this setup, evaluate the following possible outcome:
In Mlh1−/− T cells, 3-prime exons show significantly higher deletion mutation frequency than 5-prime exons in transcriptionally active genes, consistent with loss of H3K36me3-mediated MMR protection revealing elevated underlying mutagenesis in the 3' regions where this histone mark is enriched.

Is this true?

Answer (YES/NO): YES